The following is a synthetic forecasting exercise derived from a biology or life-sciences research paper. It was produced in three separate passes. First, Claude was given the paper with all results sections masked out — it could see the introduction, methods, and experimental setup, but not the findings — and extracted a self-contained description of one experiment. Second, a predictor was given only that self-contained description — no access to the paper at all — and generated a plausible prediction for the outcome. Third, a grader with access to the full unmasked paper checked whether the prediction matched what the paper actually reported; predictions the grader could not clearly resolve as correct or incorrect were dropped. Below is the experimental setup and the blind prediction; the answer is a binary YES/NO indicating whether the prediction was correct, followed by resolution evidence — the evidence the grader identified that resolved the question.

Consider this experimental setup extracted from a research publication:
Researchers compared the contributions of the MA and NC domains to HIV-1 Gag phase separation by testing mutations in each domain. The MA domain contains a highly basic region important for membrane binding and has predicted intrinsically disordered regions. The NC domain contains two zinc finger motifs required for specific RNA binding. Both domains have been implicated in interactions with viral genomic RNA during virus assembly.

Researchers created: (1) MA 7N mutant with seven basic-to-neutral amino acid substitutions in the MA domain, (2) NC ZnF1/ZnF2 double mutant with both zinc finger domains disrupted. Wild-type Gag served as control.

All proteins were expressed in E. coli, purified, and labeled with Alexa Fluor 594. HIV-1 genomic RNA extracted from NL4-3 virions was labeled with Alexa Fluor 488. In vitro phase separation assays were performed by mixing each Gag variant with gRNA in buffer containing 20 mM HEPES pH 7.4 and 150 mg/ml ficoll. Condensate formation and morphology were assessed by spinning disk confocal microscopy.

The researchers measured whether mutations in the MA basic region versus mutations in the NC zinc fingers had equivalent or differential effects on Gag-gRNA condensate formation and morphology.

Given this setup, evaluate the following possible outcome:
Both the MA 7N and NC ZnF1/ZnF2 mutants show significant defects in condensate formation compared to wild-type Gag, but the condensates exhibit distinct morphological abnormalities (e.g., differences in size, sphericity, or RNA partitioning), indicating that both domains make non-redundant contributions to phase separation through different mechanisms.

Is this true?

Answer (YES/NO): NO